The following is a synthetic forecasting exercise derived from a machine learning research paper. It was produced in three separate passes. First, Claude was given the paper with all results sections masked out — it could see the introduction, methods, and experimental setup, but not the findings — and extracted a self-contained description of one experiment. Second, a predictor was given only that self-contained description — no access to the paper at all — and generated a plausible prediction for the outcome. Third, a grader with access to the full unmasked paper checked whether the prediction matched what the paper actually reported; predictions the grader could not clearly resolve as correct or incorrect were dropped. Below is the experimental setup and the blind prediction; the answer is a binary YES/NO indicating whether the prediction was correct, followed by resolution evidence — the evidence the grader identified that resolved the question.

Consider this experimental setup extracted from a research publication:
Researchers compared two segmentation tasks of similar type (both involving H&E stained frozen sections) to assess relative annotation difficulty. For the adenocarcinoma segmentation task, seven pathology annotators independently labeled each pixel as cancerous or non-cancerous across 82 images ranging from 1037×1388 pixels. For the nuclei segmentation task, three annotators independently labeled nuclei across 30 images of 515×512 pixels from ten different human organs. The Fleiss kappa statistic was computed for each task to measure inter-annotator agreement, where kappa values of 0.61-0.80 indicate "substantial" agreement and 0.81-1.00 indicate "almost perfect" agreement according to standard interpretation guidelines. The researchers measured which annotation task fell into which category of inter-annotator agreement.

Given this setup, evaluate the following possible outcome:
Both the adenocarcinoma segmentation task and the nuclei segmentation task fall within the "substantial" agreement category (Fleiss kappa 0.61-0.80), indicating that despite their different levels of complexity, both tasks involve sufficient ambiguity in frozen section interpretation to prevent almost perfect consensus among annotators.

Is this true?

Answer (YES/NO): NO